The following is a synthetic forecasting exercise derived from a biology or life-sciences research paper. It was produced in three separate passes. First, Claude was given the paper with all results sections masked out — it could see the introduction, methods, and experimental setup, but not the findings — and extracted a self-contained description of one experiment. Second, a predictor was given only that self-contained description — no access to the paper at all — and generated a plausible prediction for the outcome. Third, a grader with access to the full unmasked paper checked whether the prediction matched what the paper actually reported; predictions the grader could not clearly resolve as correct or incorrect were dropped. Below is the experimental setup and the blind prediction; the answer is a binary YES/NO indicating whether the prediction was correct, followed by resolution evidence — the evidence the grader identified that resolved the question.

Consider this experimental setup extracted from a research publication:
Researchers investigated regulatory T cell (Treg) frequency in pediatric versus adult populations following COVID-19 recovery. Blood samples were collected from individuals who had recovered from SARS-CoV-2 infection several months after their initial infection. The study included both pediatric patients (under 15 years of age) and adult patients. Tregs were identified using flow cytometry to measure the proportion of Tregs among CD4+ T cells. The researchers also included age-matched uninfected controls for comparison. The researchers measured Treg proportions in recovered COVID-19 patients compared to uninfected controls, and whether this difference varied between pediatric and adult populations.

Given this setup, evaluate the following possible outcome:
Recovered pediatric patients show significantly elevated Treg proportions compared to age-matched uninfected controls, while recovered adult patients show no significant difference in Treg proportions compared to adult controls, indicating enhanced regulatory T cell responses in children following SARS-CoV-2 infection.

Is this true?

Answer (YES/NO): NO